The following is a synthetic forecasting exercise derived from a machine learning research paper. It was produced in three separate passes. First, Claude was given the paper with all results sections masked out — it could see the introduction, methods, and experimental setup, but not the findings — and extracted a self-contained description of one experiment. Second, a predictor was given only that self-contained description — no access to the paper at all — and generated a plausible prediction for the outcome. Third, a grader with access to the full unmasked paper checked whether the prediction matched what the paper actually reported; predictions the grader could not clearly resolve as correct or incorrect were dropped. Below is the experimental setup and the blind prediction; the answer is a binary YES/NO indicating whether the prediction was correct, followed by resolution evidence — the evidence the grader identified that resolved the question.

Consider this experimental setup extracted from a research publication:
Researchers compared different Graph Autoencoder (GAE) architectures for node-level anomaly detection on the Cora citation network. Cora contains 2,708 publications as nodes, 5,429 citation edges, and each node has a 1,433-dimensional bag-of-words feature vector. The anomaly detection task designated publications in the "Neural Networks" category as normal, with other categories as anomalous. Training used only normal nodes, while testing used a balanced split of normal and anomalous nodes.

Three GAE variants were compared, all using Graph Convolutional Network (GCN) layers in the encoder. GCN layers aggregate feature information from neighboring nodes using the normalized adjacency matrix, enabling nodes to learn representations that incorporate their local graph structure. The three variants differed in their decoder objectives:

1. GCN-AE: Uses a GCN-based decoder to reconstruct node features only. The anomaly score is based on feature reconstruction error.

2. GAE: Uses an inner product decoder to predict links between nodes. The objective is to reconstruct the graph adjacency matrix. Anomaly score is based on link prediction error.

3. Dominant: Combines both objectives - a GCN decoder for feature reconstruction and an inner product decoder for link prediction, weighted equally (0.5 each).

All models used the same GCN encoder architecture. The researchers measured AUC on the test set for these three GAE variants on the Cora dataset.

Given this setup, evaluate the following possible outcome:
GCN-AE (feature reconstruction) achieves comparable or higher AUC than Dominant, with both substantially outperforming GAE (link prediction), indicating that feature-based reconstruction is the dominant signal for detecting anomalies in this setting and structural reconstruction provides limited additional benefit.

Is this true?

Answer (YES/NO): NO